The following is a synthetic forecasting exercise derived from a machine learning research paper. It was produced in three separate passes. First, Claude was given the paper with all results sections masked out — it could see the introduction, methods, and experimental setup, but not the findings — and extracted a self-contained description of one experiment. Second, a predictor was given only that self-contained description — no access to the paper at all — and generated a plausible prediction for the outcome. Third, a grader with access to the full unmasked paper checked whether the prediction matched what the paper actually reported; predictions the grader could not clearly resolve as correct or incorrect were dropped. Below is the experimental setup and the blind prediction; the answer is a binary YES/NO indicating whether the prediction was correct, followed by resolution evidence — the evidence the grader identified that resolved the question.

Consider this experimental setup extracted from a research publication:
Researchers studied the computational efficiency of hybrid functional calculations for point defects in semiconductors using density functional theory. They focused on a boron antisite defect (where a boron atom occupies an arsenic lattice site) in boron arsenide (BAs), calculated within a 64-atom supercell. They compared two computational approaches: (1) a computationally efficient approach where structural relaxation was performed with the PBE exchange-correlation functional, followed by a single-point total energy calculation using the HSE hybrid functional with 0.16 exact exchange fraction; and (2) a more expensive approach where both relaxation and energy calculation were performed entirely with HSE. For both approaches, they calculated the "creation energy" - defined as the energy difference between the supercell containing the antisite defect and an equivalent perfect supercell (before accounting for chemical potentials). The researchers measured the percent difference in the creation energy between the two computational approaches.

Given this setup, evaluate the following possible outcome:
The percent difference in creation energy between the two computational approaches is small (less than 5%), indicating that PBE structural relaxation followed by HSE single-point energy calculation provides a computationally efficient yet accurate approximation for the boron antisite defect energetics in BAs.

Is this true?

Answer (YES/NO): YES